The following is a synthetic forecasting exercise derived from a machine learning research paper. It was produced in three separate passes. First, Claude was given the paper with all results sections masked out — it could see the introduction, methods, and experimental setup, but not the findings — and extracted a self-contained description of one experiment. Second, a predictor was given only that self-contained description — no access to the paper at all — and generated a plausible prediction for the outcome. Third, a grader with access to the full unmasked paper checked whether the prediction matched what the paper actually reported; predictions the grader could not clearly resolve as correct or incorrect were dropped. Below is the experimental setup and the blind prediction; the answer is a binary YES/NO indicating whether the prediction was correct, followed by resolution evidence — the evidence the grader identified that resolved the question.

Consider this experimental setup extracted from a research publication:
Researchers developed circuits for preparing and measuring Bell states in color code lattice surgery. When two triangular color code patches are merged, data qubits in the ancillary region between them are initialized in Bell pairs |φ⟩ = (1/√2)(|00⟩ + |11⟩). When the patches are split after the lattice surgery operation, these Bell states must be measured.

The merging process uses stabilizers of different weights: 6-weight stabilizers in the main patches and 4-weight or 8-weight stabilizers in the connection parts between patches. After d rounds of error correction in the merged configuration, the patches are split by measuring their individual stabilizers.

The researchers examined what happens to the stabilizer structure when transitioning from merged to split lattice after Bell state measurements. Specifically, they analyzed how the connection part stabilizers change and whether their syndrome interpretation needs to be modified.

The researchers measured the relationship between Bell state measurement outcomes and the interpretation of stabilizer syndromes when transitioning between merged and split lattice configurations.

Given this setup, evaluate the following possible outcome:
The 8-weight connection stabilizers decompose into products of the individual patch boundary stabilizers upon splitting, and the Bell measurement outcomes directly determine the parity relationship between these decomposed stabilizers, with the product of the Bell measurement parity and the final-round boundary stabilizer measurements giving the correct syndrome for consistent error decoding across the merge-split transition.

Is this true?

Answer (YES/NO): NO